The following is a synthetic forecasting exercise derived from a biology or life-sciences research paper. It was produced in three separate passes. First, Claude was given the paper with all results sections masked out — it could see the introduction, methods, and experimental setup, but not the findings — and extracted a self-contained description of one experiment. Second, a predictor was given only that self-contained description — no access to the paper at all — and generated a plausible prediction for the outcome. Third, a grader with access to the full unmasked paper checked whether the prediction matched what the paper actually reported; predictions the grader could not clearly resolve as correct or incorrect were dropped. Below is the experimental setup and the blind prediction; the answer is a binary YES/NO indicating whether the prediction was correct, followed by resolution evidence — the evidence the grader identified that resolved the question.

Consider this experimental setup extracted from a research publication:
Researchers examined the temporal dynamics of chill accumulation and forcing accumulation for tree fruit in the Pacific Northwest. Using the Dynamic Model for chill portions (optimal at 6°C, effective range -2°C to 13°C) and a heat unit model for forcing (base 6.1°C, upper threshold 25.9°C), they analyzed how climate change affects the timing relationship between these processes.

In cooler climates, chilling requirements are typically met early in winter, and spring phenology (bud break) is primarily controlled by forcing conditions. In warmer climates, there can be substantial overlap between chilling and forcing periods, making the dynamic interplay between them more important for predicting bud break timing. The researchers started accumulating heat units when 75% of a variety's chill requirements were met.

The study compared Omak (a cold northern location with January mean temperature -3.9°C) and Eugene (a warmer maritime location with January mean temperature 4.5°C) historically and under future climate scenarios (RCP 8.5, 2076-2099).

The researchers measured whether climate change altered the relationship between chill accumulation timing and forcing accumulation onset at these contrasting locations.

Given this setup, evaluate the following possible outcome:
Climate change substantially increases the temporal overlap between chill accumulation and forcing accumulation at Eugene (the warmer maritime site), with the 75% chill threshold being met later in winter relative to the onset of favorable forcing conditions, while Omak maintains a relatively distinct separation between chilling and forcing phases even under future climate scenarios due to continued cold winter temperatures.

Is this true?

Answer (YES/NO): NO